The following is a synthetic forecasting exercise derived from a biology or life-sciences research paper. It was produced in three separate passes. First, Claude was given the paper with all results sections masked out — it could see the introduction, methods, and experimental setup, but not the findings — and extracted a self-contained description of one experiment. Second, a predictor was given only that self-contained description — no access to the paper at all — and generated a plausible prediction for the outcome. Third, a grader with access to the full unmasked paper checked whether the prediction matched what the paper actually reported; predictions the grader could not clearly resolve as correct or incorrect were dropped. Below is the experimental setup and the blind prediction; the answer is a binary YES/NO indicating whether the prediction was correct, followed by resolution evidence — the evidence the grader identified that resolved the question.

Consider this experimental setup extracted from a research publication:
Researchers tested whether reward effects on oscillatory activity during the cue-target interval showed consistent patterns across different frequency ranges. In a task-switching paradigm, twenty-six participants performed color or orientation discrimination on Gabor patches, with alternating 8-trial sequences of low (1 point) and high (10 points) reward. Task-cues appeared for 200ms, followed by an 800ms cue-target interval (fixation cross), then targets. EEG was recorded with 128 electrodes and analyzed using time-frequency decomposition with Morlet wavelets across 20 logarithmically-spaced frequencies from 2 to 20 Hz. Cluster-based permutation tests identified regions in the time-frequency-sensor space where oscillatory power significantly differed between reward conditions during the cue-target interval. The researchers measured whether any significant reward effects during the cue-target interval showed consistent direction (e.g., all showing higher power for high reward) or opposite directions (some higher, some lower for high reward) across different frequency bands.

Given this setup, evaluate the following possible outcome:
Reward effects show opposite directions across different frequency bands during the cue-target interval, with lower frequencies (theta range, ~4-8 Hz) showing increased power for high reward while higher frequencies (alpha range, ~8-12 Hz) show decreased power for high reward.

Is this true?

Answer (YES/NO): YES